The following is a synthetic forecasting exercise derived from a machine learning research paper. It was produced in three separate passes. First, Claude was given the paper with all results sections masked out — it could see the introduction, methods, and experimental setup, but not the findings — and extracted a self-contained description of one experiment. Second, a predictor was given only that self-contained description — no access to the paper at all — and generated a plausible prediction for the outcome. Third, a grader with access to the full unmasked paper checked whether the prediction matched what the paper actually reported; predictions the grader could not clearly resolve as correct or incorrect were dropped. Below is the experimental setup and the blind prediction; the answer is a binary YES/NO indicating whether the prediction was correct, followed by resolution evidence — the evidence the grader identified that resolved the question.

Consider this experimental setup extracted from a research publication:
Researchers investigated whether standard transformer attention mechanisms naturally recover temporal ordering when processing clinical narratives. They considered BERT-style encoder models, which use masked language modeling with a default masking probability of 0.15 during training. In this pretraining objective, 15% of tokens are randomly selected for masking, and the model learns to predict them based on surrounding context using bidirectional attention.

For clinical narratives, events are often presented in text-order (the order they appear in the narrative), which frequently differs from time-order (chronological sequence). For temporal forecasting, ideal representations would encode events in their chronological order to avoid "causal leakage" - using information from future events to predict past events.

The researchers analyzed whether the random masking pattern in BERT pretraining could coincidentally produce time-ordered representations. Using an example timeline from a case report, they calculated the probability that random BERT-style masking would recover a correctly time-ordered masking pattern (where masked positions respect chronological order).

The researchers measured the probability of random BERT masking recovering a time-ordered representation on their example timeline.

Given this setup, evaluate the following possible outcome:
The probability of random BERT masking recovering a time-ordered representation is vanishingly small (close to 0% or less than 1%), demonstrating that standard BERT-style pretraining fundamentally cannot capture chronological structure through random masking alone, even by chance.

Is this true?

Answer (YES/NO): YES